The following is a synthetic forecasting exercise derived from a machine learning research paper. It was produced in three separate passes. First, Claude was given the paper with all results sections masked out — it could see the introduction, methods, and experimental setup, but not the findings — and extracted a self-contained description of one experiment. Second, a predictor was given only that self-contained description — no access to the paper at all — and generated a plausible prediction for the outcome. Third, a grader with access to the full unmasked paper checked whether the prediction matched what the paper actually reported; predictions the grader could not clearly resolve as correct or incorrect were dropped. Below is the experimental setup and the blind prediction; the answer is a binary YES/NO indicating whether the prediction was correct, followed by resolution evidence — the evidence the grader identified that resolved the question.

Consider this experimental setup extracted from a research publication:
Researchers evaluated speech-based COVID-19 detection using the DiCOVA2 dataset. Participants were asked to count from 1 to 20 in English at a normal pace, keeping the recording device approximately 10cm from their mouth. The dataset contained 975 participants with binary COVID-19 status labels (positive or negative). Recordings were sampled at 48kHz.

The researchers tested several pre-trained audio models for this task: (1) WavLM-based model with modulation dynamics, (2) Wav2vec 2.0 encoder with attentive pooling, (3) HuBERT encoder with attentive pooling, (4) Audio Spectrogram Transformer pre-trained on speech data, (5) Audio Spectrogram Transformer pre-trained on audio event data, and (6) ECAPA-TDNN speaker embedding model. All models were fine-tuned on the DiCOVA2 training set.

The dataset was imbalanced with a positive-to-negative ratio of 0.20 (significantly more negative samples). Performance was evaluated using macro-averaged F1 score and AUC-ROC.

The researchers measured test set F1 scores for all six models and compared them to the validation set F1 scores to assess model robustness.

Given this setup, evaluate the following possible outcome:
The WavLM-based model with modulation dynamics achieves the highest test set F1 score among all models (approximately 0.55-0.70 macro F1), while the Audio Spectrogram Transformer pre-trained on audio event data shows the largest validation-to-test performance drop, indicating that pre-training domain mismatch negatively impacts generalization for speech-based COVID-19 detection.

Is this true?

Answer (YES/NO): YES